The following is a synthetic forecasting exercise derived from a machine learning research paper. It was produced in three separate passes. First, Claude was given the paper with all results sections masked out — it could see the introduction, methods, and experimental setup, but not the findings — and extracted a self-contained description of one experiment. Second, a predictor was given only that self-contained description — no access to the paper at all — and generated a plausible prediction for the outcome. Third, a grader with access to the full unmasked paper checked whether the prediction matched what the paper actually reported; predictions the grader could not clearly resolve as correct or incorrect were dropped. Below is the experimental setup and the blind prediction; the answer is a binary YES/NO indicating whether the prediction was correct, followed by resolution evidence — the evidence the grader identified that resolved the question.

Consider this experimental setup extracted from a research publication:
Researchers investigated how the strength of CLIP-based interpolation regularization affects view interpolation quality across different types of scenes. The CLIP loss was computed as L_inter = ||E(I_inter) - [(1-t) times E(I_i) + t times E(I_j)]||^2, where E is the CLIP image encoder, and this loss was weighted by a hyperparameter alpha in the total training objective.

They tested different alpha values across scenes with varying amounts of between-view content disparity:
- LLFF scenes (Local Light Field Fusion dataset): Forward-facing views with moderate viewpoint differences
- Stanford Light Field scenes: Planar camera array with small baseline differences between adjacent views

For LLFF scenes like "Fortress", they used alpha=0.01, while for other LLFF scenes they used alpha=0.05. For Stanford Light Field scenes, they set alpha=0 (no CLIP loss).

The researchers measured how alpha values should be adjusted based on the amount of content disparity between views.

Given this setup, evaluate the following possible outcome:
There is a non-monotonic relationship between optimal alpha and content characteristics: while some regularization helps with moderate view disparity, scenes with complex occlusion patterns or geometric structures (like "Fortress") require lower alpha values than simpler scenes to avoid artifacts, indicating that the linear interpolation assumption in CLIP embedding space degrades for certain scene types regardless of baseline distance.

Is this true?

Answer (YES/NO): NO